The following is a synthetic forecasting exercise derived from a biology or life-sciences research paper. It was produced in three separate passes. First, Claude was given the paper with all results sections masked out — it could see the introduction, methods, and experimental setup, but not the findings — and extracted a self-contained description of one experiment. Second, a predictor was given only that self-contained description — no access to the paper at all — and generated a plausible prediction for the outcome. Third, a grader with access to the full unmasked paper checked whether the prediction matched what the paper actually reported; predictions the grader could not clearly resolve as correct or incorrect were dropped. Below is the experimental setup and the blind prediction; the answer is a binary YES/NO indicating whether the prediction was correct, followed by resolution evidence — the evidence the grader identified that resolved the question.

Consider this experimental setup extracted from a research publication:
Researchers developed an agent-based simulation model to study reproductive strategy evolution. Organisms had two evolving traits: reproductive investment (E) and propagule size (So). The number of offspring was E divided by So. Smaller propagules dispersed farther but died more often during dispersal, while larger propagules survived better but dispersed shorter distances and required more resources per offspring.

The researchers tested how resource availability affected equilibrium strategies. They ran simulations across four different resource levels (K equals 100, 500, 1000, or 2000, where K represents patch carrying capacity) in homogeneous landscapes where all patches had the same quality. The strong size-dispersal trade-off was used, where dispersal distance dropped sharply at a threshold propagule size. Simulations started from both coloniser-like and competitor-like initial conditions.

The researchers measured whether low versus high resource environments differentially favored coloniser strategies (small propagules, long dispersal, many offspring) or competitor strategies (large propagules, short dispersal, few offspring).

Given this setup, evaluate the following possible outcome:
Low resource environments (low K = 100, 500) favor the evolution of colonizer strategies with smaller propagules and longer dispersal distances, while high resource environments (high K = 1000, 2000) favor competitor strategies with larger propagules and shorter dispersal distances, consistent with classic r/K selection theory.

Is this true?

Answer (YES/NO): NO